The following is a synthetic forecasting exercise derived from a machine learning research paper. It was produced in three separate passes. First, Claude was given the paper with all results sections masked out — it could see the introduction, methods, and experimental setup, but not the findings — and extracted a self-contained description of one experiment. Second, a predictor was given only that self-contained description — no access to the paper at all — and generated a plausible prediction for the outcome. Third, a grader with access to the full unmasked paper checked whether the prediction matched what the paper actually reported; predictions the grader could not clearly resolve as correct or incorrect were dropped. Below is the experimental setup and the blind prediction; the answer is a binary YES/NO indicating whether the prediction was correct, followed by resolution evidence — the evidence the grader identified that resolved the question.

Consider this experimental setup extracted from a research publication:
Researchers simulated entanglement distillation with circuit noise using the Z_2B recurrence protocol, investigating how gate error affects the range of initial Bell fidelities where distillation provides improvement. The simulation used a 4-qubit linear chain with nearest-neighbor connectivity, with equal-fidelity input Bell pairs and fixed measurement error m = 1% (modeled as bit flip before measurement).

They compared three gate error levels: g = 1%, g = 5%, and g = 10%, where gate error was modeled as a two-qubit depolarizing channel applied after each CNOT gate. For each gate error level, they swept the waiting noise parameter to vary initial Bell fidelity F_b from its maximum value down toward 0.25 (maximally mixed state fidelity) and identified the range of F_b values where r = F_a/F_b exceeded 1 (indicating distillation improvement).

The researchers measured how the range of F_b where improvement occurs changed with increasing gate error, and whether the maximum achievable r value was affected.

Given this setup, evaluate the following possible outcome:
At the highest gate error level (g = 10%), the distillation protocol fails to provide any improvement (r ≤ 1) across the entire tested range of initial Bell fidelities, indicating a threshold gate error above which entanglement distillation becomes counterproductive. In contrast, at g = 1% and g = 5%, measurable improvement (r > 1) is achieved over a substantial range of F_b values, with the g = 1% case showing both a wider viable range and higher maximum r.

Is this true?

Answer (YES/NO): NO